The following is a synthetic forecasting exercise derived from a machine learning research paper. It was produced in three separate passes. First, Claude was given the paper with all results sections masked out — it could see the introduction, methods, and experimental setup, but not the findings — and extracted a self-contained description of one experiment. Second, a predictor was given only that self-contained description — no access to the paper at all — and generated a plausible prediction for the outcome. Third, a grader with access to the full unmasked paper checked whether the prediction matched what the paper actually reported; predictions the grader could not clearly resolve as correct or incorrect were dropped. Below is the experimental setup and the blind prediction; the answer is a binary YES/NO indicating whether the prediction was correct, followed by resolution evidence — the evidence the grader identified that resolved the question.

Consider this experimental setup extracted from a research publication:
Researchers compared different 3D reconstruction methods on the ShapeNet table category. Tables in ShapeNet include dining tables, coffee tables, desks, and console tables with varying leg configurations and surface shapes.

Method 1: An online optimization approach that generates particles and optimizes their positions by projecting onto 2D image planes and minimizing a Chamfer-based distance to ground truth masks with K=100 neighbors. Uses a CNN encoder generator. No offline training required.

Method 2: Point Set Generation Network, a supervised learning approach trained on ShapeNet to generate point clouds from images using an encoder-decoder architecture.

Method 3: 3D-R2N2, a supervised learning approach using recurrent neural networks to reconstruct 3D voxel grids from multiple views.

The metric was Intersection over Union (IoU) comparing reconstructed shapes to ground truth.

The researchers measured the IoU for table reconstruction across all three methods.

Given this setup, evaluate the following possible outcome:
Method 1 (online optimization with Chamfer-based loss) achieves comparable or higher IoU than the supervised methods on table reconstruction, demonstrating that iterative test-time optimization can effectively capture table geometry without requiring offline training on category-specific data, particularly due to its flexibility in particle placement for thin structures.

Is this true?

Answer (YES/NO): NO